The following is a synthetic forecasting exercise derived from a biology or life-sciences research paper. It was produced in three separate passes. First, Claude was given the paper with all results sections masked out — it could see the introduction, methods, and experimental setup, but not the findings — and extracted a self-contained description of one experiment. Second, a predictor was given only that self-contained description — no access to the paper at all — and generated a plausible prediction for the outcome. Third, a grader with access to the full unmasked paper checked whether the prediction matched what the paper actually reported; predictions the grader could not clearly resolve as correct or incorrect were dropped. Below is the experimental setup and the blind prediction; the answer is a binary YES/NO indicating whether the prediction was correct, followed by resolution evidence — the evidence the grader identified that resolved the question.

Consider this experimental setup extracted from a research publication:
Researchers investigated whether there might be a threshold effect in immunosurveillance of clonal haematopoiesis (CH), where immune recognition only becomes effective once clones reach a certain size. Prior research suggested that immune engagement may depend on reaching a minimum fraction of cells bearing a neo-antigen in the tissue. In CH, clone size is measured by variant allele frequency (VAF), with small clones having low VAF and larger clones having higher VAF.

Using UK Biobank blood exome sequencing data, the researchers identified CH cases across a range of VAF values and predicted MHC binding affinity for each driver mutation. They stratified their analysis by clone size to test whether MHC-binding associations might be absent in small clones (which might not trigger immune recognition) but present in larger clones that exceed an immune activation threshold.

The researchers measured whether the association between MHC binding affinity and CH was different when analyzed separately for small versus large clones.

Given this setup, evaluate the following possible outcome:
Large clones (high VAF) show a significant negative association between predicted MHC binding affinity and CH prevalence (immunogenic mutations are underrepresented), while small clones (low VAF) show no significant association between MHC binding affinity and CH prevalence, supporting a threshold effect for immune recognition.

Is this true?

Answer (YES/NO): NO